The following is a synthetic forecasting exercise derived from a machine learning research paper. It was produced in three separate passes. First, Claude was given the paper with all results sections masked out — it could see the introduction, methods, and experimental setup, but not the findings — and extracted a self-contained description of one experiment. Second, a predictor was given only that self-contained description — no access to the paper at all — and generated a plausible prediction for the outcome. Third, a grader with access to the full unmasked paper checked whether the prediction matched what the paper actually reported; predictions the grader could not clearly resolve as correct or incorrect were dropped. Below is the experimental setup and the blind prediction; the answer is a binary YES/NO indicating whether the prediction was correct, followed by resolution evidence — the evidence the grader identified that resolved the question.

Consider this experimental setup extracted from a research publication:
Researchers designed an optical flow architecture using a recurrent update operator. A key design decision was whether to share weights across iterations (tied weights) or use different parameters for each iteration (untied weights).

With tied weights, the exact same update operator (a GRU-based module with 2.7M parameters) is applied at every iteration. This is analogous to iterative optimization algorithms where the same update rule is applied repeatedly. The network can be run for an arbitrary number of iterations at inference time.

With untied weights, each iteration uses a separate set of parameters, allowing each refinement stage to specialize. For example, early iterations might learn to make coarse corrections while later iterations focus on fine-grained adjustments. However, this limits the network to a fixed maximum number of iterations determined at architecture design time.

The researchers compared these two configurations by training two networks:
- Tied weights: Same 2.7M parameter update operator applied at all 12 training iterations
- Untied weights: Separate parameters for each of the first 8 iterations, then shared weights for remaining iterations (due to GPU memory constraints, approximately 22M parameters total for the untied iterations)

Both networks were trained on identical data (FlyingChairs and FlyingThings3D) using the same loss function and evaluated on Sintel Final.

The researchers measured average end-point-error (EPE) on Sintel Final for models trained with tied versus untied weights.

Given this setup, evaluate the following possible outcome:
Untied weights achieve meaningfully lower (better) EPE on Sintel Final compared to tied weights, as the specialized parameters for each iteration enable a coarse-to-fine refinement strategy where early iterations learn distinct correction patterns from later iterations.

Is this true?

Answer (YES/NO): NO